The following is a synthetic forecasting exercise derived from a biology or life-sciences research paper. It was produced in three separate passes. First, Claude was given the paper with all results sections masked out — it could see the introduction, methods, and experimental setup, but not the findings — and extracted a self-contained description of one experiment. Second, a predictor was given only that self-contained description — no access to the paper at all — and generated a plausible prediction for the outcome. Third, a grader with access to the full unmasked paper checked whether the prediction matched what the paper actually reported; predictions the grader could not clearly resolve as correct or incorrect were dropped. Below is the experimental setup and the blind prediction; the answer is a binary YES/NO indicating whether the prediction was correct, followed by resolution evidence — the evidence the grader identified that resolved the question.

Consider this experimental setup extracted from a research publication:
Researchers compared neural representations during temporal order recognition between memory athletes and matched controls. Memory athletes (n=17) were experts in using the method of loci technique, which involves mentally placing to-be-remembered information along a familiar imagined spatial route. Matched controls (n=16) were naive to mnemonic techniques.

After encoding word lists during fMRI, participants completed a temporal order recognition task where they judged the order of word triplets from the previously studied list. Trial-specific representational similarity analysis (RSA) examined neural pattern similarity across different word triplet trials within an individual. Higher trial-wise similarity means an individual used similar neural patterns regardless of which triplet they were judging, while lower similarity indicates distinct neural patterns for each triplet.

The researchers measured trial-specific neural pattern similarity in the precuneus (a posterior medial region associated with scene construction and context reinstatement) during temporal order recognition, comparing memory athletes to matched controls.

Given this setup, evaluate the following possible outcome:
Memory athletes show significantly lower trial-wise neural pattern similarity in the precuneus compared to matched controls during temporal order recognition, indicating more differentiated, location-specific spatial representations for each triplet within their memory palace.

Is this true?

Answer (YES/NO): NO